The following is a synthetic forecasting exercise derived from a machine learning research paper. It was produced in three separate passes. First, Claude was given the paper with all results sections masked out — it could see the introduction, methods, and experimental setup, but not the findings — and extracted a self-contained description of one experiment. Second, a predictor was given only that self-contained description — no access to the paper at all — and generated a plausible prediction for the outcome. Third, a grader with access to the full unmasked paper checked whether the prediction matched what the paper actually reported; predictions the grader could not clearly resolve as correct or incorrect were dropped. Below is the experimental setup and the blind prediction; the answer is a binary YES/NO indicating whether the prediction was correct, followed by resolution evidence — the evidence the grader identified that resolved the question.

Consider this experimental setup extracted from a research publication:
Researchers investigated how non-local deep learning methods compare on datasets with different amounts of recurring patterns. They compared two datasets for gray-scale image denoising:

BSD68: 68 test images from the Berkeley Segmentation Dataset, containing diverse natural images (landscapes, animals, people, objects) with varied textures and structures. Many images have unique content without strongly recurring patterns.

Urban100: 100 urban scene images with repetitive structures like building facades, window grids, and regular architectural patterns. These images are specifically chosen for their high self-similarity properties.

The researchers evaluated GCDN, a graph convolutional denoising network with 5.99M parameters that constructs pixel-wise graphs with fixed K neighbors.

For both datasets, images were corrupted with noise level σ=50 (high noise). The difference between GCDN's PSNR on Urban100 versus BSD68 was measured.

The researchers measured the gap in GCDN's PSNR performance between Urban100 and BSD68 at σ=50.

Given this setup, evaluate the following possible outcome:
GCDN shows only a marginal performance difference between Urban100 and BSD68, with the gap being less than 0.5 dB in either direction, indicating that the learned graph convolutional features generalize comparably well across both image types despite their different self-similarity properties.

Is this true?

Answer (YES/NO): NO